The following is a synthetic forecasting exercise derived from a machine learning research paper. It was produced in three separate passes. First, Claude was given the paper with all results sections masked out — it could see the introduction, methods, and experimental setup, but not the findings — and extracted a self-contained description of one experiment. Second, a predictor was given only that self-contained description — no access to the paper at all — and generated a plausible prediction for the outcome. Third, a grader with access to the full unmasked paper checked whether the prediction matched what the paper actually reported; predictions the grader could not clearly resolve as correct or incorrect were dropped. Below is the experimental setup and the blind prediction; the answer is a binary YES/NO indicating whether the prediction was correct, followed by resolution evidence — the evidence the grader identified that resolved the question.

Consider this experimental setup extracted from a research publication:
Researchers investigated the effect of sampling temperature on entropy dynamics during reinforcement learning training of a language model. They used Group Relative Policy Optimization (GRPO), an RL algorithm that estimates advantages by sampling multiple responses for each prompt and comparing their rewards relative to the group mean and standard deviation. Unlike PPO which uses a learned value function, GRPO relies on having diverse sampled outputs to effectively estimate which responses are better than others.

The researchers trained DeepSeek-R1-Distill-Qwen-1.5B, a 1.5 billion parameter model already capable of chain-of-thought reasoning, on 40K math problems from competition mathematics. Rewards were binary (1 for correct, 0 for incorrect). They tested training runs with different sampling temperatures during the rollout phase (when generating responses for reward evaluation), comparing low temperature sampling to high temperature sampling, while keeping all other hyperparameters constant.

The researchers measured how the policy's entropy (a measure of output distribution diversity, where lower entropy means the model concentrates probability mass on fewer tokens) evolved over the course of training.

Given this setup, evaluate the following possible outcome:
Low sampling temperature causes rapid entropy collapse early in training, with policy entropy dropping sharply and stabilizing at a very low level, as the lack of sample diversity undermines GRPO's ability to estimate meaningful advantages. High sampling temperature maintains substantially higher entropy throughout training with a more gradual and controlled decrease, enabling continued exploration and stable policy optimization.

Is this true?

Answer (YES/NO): NO